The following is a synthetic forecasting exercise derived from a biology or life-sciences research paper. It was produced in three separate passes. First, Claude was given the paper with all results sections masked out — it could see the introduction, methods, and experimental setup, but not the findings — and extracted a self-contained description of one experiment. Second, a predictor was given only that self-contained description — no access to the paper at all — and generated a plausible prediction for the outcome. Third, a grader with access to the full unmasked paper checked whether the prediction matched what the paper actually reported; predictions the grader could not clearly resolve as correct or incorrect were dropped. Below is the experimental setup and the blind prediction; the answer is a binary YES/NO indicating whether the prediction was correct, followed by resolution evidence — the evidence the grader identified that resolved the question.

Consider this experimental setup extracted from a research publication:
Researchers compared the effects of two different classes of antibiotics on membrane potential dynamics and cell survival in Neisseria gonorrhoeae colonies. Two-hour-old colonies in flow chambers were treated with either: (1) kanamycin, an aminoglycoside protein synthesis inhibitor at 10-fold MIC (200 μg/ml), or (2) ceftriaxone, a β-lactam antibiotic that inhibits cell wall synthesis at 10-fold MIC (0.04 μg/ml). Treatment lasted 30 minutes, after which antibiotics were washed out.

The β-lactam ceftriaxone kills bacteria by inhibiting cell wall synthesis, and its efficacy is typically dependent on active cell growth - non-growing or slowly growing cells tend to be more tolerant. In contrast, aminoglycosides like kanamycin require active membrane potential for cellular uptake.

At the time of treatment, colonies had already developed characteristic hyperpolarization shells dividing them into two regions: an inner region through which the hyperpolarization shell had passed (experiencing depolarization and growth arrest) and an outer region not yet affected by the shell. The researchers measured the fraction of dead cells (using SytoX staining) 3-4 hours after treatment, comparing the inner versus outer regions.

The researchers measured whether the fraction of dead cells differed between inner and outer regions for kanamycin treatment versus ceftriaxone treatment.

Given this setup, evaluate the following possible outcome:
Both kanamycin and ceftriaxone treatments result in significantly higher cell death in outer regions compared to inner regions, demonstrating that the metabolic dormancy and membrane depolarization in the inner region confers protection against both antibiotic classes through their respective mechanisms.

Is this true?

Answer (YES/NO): NO